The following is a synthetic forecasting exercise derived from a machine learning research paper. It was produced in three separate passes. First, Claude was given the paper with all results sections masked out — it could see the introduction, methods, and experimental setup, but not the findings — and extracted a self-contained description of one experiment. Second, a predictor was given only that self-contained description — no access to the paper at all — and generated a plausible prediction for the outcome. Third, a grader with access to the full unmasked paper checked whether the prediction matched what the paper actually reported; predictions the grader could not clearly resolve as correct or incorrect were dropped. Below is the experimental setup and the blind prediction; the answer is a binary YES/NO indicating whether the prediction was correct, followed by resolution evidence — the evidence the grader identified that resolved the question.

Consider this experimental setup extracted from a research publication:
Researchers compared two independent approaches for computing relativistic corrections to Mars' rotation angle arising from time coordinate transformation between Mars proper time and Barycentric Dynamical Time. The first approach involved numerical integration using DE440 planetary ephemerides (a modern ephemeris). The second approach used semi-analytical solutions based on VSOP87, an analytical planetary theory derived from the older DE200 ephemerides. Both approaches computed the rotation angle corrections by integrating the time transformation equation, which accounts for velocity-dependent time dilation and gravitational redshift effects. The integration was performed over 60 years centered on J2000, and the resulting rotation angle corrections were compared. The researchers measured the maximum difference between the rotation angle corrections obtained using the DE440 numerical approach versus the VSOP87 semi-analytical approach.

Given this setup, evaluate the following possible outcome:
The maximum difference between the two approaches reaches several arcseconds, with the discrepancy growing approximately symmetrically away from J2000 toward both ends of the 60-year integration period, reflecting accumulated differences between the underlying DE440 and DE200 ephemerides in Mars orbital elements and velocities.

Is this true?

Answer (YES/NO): NO